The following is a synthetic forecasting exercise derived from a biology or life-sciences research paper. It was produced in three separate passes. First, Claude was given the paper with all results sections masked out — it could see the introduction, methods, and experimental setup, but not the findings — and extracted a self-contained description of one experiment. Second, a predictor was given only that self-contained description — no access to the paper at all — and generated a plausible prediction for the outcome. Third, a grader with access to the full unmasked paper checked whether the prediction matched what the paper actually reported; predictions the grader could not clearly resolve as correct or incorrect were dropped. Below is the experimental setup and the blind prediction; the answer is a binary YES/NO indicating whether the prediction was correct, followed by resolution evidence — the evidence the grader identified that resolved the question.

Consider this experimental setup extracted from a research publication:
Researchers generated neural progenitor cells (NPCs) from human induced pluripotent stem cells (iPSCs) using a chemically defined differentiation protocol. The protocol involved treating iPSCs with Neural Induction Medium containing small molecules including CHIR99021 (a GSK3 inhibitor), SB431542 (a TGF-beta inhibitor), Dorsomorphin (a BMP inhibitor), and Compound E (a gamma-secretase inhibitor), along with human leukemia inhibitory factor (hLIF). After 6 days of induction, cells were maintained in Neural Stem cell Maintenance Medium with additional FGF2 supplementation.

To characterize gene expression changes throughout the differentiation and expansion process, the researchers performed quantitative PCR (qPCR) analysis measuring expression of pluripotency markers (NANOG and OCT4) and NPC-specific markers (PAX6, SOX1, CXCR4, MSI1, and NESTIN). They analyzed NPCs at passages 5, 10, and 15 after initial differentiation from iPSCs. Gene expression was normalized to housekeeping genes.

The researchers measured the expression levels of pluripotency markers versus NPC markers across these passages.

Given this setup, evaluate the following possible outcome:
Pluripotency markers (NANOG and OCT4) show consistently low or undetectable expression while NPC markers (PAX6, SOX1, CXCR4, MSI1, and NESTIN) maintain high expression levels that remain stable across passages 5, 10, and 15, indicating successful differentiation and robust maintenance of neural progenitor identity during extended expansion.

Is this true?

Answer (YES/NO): YES